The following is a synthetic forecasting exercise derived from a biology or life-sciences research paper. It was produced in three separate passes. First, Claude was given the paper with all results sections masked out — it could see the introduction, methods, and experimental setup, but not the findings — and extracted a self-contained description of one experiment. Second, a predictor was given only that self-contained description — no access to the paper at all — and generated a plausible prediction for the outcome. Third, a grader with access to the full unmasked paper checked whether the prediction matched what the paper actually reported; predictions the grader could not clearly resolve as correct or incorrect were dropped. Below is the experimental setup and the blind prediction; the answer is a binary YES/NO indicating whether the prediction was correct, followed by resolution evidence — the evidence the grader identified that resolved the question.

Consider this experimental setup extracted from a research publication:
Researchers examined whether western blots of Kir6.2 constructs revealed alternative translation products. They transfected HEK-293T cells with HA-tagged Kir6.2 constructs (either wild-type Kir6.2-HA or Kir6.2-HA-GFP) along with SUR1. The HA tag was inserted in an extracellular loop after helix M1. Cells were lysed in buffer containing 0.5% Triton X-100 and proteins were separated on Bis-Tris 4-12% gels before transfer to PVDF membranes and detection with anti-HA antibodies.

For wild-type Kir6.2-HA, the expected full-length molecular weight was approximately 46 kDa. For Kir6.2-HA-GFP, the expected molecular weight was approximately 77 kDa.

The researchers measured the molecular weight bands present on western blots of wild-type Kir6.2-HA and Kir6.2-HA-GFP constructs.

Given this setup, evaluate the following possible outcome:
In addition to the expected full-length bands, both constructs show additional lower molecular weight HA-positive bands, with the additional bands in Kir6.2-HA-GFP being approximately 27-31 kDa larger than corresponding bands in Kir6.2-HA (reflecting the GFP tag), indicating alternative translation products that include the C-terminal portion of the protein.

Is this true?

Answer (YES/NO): YES